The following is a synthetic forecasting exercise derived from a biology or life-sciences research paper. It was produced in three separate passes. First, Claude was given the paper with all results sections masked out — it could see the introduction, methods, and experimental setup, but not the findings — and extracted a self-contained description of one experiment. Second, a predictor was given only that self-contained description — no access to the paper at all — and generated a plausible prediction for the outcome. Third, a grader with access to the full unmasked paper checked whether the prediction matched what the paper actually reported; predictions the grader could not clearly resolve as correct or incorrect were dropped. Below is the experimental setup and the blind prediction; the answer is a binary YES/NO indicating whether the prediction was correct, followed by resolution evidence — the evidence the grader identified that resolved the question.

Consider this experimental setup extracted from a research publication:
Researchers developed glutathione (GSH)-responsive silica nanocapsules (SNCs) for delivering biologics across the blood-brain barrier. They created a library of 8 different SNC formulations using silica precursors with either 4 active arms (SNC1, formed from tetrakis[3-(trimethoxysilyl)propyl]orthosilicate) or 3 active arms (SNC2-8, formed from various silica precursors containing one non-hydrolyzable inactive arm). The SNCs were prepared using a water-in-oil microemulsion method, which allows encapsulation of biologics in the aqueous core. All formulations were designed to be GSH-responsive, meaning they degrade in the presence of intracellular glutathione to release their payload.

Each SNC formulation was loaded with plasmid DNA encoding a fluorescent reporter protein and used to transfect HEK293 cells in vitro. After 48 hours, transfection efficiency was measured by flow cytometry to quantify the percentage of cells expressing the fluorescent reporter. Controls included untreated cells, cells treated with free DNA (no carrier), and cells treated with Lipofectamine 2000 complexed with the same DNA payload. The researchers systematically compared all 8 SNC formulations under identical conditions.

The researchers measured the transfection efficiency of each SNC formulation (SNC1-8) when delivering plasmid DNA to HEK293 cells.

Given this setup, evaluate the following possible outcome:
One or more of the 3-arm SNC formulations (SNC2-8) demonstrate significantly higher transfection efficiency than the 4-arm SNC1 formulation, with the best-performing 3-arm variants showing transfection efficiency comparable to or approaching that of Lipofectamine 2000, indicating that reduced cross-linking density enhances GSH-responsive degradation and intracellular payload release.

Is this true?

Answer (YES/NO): NO